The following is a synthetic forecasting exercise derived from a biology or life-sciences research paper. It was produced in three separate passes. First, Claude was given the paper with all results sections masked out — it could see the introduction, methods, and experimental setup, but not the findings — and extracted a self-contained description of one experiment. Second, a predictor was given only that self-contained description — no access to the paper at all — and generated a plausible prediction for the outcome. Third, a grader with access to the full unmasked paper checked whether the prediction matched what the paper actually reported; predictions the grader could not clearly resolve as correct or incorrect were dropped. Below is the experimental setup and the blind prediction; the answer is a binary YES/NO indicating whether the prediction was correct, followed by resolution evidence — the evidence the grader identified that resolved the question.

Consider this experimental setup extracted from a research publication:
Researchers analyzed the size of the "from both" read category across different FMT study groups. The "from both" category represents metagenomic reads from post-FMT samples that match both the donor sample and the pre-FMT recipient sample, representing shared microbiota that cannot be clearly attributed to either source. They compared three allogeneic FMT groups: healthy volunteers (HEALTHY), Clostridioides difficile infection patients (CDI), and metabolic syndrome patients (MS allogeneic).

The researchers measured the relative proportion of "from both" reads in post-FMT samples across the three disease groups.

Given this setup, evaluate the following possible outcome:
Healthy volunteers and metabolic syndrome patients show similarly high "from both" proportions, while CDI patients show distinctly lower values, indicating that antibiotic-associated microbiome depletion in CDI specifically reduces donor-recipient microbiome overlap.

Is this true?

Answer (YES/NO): NO